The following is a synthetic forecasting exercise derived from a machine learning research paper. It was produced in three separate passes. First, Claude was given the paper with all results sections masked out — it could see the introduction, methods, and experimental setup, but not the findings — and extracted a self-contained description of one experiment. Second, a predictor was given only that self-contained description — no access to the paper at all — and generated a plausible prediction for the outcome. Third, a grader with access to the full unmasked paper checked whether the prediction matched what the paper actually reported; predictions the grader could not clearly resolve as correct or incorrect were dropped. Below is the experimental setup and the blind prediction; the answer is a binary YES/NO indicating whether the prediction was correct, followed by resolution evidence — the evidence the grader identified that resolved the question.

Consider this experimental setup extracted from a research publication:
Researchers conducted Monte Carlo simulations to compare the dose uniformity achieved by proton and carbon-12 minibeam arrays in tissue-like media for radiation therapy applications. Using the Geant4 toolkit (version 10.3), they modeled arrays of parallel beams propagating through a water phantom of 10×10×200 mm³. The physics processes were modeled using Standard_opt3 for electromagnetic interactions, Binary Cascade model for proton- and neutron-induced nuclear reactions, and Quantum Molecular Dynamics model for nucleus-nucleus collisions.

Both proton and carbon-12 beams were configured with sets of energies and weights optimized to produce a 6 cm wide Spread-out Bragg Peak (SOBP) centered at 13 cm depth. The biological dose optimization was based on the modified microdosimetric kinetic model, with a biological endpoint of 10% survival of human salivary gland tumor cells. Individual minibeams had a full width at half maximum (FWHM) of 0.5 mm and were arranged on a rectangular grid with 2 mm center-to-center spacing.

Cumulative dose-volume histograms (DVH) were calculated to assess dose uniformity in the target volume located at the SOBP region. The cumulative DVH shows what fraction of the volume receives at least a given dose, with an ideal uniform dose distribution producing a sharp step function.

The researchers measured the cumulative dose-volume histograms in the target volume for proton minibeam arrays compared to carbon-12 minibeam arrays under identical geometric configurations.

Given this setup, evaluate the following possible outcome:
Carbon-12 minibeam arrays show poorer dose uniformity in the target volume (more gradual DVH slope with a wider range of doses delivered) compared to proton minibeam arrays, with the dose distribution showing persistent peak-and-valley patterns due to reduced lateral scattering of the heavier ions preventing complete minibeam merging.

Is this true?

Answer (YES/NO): YES